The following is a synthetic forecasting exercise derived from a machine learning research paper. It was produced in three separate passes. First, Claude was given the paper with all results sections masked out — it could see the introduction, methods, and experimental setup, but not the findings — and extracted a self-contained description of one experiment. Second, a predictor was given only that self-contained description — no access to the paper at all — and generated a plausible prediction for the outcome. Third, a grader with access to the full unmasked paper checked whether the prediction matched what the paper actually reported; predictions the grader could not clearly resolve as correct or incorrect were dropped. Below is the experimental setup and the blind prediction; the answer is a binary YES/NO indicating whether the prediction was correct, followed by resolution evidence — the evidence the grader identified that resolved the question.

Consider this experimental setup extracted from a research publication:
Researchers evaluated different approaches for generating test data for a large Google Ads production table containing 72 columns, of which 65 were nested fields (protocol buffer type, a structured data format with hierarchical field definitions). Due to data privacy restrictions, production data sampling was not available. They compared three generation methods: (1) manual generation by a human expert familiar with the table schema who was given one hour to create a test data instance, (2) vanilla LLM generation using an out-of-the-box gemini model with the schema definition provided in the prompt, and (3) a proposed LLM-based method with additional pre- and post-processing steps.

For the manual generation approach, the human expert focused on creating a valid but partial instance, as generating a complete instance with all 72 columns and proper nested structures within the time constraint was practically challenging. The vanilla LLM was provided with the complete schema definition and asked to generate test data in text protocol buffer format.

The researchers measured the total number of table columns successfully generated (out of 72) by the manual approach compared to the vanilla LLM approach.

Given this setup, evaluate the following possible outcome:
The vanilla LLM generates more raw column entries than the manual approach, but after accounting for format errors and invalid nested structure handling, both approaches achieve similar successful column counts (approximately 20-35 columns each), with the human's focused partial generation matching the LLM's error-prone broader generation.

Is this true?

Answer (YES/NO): NO